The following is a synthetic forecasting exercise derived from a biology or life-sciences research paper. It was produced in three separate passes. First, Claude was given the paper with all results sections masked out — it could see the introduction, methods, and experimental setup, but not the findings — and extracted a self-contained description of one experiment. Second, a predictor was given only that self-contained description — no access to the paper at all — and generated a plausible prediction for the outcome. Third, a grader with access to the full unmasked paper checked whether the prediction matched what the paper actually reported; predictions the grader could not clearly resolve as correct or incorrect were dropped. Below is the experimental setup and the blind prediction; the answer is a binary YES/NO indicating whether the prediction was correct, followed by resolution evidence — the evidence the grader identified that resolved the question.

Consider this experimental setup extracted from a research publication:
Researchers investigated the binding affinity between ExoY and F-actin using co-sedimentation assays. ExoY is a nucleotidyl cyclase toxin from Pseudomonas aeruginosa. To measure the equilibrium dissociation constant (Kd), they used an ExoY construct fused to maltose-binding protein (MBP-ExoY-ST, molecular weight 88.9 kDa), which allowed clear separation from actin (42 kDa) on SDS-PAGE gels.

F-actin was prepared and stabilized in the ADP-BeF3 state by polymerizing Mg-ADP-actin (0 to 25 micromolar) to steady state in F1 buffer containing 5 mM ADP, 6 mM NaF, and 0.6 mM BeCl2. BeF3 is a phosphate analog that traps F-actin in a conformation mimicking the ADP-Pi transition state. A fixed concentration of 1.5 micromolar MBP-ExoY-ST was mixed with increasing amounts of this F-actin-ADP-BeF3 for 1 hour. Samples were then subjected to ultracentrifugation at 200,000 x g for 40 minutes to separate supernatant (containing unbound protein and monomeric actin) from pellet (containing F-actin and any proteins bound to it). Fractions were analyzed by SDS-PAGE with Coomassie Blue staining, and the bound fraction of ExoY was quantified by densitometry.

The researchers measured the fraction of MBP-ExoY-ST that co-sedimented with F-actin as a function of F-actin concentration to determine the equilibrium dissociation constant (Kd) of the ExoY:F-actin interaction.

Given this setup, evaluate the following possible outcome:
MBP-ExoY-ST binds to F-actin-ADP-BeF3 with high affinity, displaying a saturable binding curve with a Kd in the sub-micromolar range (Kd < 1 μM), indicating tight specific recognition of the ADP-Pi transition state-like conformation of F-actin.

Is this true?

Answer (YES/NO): YES